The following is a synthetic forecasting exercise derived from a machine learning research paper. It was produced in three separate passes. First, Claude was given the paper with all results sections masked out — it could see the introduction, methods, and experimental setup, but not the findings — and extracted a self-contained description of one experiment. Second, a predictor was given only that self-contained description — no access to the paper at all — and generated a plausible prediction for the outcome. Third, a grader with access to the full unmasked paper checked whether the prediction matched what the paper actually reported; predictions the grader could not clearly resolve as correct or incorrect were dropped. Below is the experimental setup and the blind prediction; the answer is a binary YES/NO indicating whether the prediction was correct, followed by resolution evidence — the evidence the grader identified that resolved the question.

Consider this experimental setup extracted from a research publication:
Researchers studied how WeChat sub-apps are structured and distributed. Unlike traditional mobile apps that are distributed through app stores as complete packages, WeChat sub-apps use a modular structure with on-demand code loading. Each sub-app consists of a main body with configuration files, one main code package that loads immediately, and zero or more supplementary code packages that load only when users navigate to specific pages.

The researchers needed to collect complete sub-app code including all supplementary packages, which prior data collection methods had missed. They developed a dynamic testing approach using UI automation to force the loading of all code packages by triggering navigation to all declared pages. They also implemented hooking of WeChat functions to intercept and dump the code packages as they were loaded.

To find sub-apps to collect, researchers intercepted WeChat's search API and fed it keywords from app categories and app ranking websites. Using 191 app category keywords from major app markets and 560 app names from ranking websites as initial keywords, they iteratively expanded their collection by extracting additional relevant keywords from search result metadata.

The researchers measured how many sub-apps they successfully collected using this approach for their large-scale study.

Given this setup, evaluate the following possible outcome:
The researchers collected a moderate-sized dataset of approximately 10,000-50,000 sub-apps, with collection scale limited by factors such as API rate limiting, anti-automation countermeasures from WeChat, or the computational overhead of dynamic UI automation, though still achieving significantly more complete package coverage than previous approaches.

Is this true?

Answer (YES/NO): NO